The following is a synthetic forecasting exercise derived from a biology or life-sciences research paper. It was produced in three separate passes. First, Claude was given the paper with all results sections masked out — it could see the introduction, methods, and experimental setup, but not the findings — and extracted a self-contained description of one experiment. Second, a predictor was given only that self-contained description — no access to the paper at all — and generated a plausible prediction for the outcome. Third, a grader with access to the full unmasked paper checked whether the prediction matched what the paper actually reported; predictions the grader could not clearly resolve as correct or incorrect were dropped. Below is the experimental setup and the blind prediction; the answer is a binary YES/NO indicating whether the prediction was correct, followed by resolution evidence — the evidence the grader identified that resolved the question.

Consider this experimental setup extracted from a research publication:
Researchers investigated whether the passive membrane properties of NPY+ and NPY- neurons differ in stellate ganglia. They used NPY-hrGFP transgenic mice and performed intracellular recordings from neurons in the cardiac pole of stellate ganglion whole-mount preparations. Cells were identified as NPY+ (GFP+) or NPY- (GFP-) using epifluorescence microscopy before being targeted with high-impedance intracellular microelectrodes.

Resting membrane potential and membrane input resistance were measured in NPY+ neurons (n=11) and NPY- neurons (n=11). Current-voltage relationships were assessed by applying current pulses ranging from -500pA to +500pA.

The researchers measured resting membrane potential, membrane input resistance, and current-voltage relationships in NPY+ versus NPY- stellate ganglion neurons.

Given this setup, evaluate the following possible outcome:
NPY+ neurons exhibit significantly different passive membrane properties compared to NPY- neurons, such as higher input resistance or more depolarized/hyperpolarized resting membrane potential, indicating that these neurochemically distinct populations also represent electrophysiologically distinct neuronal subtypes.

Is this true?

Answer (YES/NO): NO